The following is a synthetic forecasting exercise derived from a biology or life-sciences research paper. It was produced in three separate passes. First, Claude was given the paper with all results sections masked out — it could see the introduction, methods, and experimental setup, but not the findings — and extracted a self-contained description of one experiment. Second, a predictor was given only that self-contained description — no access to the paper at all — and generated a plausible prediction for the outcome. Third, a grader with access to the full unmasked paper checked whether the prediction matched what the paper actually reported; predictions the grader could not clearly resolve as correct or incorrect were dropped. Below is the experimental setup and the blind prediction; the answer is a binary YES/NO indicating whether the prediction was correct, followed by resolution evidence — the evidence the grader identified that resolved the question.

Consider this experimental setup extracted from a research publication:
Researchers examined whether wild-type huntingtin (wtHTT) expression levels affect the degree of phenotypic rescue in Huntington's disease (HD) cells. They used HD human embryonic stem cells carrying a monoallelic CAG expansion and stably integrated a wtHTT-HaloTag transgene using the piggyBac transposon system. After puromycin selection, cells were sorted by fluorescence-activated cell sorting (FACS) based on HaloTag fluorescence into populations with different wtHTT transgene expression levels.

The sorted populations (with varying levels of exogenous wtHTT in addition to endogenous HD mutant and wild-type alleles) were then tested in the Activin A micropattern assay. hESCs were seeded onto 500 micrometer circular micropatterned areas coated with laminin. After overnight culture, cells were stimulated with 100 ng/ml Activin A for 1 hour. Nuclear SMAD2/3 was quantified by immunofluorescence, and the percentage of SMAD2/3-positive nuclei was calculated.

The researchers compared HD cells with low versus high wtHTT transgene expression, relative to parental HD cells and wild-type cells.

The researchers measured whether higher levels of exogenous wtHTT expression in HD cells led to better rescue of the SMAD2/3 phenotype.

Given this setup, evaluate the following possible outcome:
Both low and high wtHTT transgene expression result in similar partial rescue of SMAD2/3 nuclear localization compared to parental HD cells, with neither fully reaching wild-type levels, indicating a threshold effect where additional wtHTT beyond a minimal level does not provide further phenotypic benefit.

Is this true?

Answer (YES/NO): YES